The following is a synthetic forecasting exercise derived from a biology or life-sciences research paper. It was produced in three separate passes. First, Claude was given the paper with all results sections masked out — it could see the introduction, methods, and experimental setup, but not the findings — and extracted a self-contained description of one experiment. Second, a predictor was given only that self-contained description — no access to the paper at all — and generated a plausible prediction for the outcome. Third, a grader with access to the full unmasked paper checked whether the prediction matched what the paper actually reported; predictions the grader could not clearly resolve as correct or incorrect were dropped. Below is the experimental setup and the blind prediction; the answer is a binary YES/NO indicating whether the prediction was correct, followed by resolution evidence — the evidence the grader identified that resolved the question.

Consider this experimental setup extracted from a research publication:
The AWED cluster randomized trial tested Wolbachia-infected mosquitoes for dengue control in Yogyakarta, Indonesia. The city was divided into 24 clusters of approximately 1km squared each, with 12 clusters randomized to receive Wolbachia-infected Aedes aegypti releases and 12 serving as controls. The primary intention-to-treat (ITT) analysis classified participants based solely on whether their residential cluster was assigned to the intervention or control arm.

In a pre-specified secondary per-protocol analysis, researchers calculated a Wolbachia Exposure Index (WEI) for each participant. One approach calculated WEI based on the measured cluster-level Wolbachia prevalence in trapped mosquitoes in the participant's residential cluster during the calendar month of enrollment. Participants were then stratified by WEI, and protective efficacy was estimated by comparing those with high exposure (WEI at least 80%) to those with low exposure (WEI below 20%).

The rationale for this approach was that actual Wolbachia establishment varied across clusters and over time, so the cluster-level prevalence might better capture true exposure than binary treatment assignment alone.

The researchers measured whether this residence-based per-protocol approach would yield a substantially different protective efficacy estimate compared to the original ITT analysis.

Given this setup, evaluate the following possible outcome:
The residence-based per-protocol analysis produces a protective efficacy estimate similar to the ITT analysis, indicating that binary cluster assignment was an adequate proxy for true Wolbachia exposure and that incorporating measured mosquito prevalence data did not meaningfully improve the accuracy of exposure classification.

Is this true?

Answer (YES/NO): NO